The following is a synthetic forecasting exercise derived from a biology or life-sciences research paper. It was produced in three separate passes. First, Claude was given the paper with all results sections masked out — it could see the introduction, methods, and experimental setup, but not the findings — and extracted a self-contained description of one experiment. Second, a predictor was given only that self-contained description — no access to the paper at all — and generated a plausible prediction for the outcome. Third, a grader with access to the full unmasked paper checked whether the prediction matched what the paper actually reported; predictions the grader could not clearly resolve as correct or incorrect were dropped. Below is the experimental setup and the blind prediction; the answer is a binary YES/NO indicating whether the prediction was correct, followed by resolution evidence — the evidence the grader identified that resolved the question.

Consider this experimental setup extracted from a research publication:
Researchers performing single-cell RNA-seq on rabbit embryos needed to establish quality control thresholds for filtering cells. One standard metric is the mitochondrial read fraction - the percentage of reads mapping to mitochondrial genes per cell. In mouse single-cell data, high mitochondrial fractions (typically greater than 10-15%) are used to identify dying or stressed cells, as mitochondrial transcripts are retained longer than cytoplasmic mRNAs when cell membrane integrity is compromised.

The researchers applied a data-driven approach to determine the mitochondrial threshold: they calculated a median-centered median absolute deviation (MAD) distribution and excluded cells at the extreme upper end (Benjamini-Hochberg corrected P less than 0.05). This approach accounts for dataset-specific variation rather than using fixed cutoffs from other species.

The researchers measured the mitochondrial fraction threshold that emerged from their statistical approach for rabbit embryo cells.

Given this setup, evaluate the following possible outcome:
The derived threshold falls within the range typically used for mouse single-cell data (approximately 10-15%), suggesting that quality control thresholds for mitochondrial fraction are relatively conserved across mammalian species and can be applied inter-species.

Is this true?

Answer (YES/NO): NO